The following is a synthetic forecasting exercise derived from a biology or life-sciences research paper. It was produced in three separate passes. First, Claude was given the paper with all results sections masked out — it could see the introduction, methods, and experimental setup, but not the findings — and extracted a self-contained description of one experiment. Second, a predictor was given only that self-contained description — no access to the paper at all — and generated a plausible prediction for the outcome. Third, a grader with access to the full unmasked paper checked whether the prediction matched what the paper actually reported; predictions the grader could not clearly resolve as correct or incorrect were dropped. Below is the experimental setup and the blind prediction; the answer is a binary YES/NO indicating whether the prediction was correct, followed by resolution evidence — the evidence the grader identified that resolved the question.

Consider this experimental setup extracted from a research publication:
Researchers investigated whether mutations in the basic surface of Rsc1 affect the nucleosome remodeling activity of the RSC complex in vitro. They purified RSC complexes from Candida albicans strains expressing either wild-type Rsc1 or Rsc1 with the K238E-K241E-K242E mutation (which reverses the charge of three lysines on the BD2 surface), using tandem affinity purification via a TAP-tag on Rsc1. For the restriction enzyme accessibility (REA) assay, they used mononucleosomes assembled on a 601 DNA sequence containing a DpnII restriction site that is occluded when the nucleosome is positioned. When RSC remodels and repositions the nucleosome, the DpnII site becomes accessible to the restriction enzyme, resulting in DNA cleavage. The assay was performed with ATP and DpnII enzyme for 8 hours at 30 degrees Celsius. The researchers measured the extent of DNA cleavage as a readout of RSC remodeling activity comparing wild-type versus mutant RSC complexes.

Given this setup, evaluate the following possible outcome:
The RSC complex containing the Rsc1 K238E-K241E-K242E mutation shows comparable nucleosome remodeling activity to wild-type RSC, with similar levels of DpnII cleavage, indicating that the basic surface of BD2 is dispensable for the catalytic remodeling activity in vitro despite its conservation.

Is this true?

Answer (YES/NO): NO